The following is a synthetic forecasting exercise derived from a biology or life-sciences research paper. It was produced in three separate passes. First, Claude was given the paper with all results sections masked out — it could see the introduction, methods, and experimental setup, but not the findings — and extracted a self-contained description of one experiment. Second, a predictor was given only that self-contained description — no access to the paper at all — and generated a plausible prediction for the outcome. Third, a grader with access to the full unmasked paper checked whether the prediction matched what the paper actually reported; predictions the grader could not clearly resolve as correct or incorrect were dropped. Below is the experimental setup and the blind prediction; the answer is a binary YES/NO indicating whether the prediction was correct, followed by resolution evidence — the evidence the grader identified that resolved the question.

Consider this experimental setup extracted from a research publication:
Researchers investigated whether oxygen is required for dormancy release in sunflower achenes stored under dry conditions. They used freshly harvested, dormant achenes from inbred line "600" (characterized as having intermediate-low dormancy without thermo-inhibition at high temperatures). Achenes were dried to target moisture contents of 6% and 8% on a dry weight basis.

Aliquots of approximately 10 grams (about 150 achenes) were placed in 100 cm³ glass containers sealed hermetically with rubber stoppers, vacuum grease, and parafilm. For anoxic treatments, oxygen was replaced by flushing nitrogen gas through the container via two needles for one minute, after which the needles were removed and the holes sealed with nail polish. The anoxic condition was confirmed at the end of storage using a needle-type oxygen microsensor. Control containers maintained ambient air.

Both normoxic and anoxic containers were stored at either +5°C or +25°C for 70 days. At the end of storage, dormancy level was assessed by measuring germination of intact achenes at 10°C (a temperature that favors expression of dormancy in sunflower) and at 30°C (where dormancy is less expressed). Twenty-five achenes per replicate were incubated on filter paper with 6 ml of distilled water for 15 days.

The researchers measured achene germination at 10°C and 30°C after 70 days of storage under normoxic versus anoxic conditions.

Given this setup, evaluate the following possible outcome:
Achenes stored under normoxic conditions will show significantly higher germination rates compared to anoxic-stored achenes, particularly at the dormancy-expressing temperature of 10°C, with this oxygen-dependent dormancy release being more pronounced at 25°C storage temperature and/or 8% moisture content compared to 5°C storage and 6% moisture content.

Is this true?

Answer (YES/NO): NO